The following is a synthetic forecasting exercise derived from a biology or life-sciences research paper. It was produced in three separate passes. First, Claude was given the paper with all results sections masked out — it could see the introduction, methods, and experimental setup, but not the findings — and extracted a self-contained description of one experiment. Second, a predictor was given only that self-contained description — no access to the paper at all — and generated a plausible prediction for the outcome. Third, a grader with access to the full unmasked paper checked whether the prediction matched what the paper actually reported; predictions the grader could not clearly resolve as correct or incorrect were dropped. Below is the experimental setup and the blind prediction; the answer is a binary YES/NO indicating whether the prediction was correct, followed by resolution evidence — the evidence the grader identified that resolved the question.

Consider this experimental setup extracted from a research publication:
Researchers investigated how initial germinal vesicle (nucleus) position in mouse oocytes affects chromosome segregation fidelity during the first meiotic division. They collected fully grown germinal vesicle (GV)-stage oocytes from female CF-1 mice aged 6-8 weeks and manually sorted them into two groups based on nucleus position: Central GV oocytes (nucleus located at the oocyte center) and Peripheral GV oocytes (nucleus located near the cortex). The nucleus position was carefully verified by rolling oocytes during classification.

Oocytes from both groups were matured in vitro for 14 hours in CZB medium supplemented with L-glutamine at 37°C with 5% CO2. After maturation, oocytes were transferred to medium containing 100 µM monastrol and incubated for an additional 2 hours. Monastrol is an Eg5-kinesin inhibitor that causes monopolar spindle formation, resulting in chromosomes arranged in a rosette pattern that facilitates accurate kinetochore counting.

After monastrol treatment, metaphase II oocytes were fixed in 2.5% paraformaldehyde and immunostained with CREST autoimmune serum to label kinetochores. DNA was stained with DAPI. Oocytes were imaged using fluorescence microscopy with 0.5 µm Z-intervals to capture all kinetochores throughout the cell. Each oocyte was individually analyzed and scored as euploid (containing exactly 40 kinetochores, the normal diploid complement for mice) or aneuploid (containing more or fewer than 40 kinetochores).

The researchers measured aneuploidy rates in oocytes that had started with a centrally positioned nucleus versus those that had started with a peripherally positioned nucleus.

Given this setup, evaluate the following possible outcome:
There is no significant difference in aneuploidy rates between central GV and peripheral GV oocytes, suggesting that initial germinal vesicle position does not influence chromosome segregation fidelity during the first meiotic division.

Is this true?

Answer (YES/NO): NO